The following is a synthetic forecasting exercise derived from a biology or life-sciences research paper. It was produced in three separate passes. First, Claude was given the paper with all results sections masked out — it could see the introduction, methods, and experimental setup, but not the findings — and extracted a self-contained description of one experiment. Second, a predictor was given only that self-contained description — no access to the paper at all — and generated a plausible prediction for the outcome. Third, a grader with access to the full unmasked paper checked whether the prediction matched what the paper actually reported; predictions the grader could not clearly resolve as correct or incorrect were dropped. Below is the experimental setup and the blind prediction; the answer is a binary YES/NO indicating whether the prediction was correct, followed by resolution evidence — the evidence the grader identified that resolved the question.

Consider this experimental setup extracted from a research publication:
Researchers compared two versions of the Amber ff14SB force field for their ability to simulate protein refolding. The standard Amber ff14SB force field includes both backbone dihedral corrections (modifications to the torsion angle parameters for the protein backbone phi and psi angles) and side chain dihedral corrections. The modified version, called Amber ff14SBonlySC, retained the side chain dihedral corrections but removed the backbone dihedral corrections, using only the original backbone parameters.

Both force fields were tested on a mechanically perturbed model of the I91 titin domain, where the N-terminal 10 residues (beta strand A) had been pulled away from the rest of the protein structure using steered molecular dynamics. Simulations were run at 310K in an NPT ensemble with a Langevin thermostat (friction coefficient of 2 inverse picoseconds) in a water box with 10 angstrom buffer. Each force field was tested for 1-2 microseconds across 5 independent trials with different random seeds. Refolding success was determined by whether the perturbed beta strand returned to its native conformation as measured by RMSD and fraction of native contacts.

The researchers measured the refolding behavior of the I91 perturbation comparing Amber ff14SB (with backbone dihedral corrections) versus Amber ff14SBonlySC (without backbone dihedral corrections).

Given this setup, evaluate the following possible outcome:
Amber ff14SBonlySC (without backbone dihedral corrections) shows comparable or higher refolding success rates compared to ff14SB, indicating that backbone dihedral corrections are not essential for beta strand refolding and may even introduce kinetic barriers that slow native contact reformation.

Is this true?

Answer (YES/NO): YES